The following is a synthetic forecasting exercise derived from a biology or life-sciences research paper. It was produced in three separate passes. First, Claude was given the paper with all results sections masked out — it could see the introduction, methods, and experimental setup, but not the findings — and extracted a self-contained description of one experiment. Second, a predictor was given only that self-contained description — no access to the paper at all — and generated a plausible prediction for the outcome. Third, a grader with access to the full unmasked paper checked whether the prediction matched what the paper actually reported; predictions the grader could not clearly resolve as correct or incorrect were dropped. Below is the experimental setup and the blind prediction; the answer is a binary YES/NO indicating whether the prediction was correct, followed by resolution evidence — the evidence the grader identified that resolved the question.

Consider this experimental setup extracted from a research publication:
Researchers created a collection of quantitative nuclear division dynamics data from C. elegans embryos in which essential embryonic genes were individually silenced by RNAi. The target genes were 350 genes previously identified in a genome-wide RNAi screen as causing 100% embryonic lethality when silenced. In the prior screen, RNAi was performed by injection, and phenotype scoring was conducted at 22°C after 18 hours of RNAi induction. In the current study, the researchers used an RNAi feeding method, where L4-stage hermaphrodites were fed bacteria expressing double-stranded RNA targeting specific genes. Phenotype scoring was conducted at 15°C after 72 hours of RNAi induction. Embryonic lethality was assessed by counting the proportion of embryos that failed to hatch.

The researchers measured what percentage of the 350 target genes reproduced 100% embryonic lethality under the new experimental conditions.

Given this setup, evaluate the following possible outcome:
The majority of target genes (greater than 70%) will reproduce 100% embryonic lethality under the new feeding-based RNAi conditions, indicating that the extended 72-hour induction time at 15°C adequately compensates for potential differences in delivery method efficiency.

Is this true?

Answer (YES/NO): NO